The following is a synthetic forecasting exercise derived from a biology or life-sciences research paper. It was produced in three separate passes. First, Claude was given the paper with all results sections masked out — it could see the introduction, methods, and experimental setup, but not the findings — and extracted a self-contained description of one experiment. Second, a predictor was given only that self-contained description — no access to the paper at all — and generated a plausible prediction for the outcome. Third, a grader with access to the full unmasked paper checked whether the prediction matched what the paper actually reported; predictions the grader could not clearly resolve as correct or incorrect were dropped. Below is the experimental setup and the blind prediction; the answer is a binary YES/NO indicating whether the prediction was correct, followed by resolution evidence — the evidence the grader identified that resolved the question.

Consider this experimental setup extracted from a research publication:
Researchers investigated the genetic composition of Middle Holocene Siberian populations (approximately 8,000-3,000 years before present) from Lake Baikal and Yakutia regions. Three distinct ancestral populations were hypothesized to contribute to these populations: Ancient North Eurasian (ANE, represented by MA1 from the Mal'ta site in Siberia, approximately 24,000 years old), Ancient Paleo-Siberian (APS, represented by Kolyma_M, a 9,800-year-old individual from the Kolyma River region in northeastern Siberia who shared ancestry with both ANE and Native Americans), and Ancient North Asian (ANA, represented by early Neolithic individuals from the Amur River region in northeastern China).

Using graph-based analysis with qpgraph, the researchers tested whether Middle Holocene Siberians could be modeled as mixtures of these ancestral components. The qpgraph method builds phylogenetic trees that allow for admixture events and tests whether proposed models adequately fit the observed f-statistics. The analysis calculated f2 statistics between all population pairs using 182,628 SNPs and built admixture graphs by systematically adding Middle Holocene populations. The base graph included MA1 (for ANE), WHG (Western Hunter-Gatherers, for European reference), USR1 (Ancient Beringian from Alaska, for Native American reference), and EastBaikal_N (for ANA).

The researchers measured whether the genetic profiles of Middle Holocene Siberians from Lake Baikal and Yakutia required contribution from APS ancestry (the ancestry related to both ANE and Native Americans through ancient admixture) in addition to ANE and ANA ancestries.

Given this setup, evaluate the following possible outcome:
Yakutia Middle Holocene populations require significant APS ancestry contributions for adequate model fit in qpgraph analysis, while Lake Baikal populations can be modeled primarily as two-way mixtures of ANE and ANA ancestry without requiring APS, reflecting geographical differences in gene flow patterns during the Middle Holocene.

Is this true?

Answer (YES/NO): NO